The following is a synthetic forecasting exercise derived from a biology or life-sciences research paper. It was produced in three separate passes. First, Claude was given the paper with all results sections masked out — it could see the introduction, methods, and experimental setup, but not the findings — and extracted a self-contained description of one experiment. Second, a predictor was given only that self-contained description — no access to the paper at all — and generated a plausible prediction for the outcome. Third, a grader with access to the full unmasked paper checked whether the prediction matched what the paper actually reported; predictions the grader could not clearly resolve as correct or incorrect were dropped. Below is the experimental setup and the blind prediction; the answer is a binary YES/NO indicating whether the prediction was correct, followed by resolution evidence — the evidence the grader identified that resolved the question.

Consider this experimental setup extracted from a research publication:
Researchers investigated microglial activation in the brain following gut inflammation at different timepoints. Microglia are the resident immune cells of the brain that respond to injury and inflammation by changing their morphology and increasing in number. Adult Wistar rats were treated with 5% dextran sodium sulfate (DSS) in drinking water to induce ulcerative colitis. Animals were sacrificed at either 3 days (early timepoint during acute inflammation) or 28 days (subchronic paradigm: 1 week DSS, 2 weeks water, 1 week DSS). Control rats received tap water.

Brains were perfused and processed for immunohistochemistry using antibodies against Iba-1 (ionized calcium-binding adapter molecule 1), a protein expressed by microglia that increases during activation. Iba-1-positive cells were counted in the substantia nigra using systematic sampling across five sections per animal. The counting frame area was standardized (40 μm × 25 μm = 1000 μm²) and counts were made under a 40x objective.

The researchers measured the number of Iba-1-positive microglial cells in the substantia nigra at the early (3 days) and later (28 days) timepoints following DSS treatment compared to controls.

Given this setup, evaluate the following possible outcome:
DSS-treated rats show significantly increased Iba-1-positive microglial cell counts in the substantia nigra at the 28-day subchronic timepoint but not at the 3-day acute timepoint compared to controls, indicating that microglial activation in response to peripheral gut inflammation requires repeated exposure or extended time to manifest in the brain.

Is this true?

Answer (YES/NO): NO